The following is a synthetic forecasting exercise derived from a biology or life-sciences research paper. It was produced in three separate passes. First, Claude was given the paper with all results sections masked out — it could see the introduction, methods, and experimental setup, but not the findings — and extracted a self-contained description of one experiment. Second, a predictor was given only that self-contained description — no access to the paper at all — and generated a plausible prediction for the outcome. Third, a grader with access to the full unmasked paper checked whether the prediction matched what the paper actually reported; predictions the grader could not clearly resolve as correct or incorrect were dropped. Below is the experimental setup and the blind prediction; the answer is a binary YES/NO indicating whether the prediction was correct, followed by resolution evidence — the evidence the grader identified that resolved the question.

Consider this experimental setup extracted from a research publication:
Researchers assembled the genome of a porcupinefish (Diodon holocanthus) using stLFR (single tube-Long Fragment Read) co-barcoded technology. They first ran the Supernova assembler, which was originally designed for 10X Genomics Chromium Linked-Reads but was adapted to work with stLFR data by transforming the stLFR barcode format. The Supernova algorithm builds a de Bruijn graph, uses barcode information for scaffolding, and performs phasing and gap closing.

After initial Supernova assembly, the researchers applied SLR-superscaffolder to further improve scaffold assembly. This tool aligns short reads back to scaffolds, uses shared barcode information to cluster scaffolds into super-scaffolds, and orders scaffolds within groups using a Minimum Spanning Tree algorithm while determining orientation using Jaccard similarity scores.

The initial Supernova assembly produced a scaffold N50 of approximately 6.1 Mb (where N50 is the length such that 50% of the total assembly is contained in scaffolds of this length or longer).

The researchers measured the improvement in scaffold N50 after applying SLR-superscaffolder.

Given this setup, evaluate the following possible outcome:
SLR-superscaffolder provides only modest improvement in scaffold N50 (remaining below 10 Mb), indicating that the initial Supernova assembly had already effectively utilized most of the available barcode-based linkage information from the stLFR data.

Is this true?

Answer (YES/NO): YES